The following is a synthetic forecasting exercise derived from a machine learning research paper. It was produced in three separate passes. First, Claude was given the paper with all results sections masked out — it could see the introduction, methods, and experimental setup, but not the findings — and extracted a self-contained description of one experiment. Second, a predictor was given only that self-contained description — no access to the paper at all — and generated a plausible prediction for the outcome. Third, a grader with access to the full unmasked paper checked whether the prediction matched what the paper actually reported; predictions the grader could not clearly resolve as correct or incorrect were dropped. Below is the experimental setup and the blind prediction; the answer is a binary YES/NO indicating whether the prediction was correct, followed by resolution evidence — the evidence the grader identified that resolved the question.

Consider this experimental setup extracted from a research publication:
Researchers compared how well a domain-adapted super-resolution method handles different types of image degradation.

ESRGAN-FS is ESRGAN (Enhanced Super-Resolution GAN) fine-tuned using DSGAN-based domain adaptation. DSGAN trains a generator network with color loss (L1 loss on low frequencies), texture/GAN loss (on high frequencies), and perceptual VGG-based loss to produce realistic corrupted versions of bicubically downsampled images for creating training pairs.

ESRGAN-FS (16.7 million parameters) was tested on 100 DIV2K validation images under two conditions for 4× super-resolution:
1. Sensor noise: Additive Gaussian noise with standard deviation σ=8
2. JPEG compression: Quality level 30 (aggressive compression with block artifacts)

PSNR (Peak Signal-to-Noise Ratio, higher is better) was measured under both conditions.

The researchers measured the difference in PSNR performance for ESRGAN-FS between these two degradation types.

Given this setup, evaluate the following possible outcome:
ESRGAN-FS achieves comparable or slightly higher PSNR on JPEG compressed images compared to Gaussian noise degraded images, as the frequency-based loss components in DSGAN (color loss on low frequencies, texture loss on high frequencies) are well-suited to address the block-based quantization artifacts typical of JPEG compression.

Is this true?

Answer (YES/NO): NO